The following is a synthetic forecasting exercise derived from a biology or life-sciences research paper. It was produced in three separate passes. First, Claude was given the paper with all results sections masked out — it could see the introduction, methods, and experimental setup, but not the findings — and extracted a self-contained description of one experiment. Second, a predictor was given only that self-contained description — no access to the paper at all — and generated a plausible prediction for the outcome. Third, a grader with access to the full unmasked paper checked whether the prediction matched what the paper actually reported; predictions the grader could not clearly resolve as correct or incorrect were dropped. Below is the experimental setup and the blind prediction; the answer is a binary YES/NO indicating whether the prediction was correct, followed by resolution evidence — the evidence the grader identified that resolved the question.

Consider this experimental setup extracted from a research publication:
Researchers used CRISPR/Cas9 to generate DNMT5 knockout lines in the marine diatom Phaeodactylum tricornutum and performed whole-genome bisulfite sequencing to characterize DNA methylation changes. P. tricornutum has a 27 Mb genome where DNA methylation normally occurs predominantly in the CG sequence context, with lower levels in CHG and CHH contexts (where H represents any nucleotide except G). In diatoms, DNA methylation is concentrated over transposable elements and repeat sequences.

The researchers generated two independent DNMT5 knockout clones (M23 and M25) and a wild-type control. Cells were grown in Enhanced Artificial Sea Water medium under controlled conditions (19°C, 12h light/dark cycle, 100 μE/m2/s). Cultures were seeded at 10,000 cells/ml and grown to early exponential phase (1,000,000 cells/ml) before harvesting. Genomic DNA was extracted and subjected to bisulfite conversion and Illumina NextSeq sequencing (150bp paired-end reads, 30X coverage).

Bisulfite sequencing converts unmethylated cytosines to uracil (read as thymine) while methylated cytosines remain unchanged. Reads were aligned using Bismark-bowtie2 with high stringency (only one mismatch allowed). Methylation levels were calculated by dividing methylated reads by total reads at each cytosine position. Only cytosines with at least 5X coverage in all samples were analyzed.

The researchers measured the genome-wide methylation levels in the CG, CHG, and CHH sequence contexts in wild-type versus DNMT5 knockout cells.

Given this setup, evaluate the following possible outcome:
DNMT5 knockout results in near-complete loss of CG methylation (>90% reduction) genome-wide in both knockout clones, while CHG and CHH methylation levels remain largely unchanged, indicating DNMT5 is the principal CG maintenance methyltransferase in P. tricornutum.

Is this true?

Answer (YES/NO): NO